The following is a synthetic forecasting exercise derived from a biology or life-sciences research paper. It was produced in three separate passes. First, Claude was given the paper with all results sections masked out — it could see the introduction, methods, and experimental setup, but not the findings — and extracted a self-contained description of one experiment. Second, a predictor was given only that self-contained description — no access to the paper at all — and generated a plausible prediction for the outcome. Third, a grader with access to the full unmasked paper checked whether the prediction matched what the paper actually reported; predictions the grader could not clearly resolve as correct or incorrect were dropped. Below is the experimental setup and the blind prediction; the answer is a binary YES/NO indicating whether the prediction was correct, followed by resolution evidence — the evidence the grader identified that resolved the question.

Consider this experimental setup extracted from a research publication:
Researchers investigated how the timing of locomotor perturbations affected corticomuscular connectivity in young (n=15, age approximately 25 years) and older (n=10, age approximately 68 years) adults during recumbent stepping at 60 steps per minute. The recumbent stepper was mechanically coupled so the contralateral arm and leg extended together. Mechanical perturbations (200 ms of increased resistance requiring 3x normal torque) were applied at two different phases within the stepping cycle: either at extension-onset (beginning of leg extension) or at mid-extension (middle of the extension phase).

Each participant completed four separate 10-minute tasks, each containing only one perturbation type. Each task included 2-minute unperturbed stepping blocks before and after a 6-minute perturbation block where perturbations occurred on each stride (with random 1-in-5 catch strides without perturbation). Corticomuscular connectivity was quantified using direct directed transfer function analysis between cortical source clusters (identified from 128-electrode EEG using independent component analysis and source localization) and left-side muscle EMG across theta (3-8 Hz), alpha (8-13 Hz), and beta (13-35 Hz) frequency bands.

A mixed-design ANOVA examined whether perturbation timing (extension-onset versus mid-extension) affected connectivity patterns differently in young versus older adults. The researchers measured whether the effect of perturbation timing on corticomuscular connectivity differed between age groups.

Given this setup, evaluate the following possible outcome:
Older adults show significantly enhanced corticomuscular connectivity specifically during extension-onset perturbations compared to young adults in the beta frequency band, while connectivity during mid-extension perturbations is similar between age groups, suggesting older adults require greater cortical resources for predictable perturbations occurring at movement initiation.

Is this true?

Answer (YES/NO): NO